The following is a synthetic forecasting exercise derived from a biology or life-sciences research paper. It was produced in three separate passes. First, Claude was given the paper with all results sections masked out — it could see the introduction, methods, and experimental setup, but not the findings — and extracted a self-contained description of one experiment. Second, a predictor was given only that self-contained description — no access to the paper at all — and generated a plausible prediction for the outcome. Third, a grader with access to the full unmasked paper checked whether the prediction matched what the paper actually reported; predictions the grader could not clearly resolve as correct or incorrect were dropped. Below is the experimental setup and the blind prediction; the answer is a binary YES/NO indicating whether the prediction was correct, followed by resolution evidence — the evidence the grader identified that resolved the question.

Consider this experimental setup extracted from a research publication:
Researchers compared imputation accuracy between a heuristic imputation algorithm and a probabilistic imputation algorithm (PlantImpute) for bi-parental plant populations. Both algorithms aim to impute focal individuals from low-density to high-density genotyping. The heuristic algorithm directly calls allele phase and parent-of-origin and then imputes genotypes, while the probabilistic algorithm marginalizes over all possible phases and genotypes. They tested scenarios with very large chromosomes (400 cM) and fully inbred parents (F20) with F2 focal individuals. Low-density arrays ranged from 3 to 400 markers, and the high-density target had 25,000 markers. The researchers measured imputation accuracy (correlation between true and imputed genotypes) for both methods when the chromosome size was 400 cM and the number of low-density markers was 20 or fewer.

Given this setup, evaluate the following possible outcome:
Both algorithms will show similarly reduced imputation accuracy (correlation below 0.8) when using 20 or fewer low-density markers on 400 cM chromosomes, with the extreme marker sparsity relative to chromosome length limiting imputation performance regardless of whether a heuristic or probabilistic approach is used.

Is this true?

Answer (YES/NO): NO